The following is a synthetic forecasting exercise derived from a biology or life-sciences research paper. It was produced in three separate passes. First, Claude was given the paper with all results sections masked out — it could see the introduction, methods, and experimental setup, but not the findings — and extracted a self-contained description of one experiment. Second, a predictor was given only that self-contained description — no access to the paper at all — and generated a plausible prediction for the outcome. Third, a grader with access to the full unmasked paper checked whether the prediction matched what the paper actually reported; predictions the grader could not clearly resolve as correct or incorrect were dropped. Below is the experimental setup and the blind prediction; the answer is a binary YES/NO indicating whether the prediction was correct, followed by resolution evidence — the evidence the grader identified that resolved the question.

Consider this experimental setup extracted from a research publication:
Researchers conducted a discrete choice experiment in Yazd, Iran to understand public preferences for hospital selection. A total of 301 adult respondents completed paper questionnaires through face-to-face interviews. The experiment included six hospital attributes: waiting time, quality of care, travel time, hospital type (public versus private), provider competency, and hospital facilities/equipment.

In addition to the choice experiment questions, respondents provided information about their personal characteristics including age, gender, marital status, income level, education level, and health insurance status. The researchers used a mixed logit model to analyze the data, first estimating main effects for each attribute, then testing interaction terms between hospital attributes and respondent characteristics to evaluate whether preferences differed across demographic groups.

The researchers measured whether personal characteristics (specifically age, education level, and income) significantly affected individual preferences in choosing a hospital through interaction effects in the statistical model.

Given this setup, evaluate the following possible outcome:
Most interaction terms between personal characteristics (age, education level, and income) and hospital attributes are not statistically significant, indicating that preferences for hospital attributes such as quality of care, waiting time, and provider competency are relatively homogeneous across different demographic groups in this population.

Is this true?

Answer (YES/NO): NO